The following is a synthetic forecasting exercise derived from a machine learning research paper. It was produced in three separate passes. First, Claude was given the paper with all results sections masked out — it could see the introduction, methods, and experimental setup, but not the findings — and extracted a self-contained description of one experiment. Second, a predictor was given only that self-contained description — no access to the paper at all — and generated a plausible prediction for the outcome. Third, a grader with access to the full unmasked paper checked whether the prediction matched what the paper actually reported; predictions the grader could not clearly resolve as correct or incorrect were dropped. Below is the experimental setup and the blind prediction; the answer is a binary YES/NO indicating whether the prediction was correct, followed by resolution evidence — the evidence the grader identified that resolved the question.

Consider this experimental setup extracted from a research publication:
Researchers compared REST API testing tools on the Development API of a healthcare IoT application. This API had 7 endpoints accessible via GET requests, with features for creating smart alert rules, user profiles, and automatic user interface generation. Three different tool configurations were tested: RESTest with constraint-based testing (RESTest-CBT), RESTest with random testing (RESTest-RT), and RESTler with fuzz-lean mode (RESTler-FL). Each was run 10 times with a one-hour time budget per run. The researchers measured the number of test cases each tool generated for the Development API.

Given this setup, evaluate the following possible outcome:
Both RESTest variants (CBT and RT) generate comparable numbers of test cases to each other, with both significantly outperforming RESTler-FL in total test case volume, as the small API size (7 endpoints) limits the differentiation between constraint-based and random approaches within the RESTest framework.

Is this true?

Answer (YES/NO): NO